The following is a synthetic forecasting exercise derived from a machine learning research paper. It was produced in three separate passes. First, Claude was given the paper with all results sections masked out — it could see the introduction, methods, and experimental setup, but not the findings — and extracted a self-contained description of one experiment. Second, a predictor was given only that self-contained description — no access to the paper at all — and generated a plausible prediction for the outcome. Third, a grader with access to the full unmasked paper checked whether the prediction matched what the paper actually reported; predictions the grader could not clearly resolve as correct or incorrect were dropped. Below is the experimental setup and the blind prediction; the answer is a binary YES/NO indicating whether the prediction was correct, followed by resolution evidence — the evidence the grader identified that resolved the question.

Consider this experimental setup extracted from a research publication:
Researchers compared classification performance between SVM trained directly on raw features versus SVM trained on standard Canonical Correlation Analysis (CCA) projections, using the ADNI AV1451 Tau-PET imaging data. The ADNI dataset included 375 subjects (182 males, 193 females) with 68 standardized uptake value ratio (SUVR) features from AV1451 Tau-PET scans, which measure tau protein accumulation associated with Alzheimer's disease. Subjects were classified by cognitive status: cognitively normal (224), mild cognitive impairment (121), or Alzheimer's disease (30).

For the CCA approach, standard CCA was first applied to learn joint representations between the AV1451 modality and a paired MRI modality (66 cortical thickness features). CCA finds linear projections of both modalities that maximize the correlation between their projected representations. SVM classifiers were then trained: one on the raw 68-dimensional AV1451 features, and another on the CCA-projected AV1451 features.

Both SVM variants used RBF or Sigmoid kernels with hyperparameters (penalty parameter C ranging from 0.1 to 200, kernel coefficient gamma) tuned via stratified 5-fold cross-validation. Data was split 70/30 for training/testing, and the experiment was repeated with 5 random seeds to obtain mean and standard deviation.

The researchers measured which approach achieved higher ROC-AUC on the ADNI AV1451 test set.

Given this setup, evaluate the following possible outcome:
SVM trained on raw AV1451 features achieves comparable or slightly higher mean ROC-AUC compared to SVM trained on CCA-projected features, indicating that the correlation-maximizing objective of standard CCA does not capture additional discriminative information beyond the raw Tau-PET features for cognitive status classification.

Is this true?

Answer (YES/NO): YES